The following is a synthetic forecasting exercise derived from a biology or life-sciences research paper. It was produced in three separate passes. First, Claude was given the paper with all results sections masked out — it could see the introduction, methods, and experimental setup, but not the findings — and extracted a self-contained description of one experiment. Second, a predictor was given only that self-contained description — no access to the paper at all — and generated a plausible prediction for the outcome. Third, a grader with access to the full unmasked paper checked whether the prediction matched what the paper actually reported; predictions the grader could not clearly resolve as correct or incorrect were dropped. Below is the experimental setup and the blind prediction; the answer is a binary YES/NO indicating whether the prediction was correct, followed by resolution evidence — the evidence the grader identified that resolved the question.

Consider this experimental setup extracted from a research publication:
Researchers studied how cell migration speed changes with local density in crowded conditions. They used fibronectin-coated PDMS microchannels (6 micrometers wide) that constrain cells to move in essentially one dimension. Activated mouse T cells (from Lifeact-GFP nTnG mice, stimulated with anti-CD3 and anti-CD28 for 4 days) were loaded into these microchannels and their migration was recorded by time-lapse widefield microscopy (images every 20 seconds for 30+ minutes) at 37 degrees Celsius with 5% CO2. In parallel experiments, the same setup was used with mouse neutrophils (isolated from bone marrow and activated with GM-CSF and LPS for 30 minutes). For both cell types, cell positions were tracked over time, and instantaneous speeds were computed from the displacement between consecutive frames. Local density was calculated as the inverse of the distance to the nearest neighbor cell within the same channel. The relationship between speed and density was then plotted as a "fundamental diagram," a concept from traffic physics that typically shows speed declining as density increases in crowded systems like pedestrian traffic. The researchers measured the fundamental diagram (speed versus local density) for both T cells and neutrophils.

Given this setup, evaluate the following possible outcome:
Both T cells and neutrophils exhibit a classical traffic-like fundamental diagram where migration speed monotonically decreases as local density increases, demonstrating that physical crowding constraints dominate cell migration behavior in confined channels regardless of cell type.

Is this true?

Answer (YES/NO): NO